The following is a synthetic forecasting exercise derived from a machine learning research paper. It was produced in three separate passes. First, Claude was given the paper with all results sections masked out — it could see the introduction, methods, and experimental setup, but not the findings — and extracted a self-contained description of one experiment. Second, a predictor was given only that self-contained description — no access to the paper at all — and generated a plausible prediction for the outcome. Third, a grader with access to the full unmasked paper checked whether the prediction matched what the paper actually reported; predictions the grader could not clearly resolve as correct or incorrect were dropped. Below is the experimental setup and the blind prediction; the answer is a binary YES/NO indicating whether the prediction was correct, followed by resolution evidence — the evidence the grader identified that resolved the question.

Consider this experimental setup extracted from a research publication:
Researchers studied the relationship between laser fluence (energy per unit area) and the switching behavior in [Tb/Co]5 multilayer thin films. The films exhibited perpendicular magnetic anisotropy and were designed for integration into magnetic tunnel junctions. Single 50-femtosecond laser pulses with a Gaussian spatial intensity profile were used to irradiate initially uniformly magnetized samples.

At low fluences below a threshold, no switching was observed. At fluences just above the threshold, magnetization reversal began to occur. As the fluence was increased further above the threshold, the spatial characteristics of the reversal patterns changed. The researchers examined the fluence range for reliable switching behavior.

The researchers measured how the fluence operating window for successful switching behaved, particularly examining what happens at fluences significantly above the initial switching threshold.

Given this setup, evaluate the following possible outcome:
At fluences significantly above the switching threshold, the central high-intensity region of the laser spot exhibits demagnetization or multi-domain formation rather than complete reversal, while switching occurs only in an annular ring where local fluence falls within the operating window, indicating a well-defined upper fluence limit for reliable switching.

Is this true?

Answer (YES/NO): YES